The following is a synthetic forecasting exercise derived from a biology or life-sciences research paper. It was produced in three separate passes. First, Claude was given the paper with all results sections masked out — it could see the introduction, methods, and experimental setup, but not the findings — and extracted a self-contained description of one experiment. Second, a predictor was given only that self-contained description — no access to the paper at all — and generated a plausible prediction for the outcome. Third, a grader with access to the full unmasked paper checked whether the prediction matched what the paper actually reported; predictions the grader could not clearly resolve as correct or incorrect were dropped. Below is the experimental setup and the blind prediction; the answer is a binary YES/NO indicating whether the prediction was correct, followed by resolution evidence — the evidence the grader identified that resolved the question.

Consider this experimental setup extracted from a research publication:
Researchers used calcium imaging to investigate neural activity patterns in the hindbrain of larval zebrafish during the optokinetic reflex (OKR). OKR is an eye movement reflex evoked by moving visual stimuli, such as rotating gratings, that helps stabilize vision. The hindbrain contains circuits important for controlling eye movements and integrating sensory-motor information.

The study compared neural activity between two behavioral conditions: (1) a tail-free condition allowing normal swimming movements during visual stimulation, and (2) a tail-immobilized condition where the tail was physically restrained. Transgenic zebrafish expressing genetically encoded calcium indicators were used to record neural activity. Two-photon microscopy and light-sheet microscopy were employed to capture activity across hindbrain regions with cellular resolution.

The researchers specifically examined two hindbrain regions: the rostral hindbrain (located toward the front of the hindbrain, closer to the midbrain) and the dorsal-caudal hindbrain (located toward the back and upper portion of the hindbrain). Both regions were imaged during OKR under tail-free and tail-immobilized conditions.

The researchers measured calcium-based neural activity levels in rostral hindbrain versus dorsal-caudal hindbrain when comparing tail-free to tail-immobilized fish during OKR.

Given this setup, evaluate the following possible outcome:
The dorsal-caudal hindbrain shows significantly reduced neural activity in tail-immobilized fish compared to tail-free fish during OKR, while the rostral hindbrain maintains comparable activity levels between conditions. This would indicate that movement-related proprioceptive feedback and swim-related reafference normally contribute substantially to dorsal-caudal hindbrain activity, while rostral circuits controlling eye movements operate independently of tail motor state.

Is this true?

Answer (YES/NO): NO